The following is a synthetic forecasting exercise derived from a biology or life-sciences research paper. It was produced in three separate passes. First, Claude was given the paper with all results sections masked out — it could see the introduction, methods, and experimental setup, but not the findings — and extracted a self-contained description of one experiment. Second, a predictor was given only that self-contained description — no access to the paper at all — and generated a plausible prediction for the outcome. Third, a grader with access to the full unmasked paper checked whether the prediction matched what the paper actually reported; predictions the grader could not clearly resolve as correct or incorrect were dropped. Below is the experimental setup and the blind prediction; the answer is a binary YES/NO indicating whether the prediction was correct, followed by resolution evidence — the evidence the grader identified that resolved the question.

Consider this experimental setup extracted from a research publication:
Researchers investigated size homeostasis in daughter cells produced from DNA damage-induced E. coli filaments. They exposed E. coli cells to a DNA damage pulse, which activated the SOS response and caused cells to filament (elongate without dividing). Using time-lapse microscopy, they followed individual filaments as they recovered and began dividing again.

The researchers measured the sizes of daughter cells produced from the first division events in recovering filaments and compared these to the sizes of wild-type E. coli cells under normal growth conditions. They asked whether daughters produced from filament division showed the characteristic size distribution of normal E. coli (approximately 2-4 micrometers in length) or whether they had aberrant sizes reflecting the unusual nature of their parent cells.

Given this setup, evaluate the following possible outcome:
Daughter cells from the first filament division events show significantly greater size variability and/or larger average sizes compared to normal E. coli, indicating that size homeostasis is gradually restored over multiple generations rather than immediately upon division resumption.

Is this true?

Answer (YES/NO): NO